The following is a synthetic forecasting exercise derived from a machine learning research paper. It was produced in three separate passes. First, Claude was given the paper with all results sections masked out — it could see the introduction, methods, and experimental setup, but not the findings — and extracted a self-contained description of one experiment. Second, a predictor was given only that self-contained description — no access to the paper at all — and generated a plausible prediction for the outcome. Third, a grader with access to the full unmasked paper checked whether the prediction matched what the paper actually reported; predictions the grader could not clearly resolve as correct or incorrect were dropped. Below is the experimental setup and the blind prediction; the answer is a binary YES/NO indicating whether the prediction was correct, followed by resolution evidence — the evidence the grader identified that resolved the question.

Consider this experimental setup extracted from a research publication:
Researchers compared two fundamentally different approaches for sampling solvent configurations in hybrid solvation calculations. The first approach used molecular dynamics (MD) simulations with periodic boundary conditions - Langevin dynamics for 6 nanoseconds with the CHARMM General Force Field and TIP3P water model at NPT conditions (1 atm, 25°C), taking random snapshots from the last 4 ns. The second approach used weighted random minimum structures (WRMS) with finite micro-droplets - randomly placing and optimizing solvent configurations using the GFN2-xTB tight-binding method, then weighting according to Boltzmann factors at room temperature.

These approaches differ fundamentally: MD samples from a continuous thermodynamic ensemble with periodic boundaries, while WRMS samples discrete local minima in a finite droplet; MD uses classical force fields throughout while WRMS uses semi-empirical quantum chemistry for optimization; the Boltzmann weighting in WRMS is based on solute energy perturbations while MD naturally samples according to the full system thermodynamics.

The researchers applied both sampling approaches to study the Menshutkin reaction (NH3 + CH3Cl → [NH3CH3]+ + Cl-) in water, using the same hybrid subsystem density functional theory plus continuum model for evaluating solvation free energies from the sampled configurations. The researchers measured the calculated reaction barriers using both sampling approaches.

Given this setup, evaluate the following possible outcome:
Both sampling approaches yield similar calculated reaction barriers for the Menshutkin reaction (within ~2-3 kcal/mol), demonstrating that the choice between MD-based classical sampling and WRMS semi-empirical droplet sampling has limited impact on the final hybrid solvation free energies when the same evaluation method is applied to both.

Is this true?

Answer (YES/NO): YES